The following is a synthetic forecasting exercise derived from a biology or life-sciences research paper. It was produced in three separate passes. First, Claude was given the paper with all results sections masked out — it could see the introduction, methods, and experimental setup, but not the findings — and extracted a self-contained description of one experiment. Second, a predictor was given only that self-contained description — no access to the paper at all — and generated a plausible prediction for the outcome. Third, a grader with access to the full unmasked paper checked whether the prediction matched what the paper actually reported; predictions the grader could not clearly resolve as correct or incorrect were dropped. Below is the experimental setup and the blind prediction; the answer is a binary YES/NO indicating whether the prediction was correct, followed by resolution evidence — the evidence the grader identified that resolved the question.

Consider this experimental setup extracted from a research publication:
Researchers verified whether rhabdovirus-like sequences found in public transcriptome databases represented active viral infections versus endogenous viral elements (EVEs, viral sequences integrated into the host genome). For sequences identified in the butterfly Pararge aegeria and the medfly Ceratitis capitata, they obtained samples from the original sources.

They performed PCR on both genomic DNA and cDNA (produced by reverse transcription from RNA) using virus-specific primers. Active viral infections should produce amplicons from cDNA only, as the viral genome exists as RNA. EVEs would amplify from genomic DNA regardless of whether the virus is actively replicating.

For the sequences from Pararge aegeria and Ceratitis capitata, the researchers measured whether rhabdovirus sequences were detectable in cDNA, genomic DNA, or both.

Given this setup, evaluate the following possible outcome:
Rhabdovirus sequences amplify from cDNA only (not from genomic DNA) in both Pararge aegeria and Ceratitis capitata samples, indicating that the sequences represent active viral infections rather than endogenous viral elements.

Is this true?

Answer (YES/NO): YES